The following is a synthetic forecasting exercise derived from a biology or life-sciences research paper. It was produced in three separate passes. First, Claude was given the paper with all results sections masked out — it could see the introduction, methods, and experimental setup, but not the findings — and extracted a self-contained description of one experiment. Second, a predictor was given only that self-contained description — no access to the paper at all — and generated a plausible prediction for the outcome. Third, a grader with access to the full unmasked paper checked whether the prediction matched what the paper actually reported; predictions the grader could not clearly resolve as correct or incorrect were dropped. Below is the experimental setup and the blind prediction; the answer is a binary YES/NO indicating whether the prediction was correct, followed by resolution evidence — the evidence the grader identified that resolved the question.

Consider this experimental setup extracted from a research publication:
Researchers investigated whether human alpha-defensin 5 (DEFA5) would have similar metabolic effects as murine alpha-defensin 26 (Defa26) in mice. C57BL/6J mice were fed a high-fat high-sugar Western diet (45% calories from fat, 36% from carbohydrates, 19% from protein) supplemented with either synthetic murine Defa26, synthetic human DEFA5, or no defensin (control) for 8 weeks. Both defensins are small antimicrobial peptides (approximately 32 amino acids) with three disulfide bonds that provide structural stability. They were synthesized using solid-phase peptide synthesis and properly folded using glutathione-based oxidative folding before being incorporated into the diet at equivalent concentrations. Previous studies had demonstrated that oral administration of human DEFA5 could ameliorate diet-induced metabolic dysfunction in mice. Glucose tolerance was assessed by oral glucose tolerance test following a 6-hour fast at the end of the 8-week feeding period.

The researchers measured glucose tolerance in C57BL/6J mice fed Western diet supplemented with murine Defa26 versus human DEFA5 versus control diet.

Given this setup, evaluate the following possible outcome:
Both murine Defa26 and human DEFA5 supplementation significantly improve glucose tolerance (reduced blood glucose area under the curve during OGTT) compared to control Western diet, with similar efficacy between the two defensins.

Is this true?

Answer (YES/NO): NO